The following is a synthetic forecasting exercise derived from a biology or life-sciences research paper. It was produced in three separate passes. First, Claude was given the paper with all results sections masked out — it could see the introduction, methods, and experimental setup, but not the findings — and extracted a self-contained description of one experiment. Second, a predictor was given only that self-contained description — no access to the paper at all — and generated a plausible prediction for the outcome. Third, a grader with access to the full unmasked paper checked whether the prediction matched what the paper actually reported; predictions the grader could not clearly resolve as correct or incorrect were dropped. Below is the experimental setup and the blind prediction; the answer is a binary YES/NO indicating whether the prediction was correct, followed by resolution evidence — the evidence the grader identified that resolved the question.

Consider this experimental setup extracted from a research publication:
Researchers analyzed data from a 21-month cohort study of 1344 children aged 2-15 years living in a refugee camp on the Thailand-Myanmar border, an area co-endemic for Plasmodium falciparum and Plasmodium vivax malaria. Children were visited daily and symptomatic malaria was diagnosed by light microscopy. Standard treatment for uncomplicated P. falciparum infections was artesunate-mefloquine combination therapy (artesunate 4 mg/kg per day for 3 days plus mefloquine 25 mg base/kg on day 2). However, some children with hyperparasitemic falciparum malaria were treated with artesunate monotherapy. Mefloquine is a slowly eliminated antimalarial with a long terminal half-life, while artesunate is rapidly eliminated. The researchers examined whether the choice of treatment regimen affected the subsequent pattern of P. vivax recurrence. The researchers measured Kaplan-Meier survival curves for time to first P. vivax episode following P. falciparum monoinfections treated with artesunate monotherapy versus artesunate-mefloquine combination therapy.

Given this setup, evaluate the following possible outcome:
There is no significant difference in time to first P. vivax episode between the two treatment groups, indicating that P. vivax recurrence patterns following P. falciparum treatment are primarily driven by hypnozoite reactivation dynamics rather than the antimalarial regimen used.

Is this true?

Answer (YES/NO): NO